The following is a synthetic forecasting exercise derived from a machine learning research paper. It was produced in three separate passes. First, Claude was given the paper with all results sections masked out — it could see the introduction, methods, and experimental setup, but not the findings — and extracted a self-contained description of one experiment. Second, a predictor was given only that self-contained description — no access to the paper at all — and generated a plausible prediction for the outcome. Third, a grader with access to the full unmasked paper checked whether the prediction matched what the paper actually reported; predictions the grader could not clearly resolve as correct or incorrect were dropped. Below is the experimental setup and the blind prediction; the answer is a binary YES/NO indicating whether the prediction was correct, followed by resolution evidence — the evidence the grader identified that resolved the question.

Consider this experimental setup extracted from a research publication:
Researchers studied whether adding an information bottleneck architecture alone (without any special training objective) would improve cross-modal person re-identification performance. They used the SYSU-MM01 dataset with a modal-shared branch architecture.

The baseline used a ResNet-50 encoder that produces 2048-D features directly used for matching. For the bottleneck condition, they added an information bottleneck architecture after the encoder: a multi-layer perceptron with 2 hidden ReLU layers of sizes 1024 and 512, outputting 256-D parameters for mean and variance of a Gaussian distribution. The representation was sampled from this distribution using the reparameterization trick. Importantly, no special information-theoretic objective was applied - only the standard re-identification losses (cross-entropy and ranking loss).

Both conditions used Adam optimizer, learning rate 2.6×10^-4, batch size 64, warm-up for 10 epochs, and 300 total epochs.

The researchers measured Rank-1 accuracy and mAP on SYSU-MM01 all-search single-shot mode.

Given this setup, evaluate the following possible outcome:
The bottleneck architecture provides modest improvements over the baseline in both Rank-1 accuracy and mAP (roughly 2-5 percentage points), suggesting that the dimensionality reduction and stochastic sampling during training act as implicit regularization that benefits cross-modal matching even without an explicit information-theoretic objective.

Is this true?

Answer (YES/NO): NO